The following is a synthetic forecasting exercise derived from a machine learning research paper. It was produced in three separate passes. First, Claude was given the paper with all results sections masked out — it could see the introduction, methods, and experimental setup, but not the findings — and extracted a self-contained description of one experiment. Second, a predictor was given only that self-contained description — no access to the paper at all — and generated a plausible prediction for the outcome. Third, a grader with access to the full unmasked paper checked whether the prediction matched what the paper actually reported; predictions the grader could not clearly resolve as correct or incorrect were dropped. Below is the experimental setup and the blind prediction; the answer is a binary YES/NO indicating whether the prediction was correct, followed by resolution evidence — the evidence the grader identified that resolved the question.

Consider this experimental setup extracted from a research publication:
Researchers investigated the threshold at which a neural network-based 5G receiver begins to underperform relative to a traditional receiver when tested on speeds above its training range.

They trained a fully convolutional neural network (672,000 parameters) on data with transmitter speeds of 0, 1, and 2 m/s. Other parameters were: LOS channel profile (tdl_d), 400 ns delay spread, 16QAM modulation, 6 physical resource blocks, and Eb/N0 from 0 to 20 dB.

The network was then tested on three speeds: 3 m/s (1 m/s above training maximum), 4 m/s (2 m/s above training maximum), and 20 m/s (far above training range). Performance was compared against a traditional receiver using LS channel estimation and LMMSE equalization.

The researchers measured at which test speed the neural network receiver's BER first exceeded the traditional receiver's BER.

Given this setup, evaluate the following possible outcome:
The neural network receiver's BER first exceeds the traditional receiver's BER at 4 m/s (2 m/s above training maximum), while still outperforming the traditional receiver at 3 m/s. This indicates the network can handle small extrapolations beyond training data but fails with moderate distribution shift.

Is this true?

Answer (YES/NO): YES